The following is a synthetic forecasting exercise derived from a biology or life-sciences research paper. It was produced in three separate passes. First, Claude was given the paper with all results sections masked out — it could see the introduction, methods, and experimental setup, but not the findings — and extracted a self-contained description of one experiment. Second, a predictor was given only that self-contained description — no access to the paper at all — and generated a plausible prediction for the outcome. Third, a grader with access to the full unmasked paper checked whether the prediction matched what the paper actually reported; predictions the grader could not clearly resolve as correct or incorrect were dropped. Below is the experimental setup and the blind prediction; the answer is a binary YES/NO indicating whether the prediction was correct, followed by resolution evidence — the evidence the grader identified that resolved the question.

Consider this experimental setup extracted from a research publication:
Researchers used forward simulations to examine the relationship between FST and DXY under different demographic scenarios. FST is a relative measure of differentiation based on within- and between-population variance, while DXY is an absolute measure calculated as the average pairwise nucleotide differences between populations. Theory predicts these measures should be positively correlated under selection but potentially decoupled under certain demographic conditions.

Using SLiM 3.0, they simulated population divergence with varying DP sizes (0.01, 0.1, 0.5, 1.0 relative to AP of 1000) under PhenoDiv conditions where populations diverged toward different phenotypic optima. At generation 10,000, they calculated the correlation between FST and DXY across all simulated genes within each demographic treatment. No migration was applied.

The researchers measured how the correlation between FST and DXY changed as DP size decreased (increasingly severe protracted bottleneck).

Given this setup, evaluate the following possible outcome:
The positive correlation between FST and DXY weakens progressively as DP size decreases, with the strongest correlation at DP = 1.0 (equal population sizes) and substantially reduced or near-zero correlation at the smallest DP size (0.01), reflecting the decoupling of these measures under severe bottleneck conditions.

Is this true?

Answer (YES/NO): NO